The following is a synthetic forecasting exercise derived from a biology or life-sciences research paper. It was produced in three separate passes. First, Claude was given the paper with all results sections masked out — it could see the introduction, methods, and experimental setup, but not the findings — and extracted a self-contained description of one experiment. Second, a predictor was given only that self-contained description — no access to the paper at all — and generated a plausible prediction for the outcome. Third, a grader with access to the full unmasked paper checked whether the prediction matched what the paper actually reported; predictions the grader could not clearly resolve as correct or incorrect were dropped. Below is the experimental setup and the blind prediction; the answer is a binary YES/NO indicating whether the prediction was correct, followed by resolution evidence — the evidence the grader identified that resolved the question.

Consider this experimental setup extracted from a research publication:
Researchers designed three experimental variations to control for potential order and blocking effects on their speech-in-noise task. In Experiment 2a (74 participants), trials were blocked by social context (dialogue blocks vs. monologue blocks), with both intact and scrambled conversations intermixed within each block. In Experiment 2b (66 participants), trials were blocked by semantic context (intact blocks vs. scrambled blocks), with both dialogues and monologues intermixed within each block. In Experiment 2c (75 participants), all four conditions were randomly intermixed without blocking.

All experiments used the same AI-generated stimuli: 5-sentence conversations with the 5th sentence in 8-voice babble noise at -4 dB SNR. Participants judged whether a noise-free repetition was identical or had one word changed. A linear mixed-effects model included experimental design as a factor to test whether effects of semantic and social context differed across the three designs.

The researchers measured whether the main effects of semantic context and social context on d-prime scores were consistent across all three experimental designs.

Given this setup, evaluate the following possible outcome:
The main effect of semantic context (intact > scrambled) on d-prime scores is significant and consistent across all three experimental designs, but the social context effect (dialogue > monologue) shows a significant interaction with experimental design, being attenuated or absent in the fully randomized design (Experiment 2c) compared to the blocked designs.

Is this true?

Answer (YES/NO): NO